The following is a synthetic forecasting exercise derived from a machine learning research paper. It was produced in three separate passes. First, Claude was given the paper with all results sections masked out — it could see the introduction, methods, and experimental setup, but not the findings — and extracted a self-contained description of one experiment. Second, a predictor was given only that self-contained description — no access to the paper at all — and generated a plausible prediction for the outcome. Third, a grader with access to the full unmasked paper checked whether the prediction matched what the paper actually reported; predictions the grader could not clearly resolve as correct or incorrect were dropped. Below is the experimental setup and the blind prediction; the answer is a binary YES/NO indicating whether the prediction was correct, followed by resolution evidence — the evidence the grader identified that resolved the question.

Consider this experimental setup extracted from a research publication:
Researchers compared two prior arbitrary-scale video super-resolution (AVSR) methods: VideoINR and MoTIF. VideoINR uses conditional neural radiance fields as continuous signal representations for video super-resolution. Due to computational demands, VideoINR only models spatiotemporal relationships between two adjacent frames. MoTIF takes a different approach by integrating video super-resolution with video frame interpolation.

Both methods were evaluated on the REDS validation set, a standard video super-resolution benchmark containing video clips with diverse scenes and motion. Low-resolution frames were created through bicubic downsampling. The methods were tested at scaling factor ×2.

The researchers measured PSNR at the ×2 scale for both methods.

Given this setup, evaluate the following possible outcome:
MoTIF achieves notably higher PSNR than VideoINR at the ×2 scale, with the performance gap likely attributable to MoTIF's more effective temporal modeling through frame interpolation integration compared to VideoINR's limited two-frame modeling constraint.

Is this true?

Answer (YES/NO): NO